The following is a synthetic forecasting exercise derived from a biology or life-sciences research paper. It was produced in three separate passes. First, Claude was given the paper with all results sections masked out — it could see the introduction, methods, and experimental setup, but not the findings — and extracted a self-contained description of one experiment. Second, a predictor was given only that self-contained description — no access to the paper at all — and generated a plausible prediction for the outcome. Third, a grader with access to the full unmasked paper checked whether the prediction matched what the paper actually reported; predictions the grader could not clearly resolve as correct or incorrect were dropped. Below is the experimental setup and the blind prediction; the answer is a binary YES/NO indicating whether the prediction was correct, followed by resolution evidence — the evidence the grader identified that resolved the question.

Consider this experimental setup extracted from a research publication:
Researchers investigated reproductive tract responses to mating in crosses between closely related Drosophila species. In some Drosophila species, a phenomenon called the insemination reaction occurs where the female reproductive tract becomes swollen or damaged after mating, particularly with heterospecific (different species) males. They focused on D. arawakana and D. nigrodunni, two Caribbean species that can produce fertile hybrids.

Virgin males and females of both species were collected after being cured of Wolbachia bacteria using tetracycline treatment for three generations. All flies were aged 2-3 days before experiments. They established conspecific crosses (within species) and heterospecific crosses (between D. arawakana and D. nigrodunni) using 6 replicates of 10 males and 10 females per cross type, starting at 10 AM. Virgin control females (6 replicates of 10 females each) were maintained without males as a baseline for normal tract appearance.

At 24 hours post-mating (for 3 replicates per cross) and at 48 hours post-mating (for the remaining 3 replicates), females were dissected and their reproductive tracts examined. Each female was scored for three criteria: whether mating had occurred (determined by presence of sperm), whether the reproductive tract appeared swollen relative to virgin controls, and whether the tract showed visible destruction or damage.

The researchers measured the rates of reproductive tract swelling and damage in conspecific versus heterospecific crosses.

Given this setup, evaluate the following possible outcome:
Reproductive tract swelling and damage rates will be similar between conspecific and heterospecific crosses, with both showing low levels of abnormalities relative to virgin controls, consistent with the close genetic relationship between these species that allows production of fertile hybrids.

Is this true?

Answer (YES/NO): NO